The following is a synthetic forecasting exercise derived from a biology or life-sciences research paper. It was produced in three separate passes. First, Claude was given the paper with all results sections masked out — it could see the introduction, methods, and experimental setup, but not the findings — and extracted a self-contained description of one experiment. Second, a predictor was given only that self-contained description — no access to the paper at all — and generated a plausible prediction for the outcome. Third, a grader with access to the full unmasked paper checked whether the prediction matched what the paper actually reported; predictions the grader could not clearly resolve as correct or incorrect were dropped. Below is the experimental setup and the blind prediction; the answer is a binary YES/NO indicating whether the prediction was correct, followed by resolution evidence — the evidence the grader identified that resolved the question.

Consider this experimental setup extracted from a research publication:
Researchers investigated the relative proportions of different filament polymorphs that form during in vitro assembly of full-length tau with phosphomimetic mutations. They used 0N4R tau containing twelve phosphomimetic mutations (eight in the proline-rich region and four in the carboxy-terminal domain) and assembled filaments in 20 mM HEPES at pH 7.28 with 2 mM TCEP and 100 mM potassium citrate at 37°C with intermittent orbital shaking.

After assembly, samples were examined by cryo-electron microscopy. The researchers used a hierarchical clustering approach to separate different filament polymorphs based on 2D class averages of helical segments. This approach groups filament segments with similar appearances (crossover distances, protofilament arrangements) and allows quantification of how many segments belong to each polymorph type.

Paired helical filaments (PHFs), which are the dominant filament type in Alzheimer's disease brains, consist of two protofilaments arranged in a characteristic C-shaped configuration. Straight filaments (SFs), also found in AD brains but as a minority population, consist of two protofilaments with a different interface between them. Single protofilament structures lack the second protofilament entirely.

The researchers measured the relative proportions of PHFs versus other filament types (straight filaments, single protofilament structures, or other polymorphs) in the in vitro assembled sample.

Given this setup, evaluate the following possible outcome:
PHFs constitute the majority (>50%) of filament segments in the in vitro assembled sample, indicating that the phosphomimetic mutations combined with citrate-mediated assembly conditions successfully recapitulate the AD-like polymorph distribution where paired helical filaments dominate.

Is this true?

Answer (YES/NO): NO